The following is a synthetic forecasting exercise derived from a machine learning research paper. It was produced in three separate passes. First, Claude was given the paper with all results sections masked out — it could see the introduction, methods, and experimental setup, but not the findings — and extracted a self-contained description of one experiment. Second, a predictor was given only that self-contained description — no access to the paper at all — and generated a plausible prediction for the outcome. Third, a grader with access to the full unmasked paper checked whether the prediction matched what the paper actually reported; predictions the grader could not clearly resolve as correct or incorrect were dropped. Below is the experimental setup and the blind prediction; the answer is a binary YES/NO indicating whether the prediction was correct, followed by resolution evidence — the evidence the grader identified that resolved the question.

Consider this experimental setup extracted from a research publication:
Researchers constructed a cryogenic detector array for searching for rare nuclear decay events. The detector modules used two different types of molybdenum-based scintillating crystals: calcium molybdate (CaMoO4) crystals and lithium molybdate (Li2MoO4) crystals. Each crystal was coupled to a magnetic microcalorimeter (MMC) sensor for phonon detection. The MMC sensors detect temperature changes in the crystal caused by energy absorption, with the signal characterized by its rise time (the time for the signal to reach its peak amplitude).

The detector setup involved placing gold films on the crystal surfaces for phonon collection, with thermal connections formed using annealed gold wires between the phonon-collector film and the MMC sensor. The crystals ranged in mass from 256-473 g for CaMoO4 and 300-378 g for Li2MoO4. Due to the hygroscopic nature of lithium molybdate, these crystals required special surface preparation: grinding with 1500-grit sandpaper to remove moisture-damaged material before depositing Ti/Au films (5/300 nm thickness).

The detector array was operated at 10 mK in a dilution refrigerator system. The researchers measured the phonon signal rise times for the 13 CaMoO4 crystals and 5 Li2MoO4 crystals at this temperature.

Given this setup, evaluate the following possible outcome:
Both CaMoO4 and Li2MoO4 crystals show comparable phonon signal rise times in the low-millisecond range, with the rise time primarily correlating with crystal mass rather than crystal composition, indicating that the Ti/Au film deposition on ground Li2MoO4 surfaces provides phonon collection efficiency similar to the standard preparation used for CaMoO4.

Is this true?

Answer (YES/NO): NO